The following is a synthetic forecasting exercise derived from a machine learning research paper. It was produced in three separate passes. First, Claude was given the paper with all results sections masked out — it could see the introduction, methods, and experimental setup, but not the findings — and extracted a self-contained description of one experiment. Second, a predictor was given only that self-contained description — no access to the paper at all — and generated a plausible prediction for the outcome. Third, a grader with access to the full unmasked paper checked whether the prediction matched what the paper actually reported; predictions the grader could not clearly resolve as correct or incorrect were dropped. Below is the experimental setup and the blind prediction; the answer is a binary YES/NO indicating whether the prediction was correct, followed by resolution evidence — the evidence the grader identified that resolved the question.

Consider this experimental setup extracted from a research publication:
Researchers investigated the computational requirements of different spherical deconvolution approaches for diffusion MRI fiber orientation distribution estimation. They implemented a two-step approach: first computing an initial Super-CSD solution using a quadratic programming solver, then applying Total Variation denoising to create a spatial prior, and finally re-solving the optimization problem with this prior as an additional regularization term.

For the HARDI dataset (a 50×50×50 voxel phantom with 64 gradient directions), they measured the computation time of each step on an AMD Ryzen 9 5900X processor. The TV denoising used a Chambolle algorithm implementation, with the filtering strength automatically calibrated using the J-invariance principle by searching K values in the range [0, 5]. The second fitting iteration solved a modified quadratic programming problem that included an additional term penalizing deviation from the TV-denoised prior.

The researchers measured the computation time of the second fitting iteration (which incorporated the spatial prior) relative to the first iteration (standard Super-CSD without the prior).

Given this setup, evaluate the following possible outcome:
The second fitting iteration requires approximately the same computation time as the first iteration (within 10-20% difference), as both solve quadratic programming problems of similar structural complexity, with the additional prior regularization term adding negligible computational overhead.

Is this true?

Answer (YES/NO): NO